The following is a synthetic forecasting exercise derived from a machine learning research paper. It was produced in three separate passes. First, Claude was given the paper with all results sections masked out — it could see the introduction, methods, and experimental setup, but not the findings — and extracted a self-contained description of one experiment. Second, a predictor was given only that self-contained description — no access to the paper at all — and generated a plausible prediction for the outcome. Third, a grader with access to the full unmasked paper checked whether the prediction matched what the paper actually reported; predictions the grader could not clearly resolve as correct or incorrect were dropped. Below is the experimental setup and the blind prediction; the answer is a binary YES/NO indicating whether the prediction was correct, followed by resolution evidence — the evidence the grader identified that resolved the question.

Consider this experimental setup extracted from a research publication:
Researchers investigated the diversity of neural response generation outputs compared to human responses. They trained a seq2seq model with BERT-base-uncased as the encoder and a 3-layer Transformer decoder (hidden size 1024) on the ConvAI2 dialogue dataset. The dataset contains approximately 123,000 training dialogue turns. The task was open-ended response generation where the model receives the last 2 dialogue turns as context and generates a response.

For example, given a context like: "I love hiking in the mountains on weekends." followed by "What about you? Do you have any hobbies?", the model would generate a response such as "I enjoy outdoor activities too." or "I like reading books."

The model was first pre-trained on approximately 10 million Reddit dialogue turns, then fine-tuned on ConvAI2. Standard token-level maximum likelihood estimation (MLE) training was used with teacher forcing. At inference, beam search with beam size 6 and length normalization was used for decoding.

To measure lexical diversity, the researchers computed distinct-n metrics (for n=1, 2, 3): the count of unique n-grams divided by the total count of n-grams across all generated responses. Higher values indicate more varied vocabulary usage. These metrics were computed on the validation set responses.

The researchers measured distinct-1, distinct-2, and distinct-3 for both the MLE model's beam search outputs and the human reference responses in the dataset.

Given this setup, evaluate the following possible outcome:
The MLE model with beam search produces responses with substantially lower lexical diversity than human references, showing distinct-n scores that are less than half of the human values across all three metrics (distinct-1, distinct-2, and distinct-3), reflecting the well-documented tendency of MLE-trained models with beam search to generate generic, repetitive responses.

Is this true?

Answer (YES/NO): YES